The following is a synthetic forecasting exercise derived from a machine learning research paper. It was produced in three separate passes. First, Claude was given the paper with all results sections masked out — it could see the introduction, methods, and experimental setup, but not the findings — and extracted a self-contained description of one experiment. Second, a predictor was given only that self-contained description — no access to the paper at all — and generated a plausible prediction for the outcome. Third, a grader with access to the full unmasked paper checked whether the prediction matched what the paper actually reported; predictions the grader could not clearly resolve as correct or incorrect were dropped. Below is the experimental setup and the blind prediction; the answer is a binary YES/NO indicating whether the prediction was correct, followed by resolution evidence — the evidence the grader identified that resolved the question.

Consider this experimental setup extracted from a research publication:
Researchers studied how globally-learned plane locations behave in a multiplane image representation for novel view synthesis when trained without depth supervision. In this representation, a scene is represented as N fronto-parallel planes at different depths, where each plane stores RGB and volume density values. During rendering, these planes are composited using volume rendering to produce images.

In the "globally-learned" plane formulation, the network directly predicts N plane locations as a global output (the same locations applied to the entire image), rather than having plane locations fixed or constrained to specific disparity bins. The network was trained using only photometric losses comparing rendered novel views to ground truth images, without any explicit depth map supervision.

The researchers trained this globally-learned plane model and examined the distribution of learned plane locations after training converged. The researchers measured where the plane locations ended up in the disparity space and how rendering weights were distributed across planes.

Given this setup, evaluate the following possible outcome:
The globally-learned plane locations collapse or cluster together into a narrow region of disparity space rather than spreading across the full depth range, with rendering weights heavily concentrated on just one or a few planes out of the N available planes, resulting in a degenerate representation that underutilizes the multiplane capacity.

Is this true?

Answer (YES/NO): YES